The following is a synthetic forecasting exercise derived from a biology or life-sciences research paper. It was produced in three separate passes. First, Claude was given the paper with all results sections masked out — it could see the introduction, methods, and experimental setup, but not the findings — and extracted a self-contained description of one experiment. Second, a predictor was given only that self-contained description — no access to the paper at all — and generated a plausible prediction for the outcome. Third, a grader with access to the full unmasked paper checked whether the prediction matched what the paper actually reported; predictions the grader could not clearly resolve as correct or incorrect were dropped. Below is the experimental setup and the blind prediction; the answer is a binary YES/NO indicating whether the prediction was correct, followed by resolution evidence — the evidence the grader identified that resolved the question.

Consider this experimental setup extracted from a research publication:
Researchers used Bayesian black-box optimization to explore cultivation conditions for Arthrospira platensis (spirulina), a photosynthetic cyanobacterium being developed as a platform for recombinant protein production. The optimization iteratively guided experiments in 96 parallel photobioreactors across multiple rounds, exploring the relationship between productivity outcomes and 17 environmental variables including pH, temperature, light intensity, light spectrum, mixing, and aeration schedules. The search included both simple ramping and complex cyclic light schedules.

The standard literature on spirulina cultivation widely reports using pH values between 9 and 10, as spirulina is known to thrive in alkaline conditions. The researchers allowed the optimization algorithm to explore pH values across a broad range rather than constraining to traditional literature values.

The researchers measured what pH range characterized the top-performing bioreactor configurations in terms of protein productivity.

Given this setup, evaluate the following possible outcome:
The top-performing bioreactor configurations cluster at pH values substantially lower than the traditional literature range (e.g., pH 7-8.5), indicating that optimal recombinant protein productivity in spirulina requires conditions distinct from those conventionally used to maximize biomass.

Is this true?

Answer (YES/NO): YES